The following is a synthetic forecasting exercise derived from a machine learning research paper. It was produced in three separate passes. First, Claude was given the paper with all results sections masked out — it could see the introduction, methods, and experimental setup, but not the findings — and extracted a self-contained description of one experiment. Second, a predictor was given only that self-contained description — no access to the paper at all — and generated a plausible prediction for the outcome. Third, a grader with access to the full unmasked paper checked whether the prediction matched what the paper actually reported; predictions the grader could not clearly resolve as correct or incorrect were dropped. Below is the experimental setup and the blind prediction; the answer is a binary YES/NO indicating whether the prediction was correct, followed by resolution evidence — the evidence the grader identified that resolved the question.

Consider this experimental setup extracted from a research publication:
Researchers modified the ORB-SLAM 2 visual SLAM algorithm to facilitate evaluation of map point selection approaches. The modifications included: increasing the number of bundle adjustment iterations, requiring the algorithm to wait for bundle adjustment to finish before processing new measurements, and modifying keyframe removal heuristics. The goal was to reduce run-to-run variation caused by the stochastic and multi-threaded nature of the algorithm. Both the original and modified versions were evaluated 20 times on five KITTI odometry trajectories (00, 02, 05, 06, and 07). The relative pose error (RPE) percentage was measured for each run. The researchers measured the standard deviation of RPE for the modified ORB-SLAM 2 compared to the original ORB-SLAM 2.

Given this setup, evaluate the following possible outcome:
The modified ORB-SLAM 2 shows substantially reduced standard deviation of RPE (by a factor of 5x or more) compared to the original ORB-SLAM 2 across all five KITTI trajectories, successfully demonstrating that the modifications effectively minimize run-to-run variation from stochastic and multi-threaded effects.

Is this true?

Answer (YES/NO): NO